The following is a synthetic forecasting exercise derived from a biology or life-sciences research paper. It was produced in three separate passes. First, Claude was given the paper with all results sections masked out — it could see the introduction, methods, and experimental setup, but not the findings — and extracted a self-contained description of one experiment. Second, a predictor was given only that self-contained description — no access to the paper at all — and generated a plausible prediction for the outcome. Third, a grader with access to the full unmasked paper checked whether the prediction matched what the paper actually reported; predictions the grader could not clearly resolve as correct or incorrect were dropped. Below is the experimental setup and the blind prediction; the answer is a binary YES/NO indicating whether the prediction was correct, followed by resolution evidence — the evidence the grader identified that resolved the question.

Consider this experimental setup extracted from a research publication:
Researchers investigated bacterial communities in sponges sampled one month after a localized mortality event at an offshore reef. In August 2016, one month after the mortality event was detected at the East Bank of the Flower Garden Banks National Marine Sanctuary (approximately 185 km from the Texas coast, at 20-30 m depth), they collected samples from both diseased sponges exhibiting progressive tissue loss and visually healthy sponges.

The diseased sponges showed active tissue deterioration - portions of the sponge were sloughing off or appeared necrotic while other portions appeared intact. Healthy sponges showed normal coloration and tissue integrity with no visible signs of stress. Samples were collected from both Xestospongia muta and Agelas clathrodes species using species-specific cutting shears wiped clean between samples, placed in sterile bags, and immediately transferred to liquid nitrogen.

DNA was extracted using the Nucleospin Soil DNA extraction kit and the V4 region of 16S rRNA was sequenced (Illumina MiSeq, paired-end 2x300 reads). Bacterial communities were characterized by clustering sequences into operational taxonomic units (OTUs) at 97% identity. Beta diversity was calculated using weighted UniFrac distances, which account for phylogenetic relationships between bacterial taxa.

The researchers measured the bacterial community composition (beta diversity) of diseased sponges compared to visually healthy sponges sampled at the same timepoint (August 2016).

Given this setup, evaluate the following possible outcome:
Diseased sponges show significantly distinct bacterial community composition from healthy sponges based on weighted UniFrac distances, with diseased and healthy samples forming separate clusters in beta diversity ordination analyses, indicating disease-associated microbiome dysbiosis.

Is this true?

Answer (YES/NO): YES